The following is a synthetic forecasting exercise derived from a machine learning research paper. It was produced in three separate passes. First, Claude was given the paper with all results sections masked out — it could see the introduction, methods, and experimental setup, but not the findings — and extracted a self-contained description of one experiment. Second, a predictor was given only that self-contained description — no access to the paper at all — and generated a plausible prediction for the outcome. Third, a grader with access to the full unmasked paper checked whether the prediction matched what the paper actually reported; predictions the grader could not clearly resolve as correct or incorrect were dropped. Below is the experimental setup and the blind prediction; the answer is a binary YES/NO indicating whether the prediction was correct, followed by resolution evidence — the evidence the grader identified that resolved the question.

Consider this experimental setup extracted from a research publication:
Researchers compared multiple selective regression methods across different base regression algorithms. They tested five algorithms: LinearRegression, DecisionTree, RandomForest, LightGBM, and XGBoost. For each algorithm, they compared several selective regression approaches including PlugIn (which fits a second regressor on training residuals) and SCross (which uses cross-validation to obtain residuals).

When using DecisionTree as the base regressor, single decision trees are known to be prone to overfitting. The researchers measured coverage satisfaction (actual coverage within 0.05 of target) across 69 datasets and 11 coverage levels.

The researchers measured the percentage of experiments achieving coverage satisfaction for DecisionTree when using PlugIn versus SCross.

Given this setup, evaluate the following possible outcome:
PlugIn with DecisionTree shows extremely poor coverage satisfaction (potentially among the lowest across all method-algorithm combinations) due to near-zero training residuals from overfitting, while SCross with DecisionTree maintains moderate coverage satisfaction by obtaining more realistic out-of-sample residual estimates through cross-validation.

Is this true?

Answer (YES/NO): NO